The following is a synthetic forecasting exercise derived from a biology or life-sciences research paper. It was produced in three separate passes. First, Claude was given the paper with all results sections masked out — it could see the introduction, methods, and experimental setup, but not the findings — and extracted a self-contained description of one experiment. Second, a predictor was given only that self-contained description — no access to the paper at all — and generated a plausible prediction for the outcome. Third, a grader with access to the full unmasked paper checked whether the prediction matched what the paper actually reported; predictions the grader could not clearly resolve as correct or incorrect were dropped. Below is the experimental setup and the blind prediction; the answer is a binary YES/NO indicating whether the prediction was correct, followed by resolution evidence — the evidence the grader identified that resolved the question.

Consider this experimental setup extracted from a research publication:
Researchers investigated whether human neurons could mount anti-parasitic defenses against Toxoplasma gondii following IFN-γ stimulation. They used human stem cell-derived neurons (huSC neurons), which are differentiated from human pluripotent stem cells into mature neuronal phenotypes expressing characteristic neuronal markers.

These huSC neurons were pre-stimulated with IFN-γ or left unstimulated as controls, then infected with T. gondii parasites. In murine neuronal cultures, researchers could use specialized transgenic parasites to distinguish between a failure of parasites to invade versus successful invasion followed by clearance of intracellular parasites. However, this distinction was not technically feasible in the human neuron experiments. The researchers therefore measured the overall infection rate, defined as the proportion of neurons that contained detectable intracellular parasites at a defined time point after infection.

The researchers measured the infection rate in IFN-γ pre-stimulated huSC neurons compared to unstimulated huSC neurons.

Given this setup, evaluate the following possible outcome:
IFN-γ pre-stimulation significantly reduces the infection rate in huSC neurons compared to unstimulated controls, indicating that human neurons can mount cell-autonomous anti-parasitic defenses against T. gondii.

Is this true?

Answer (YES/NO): YES